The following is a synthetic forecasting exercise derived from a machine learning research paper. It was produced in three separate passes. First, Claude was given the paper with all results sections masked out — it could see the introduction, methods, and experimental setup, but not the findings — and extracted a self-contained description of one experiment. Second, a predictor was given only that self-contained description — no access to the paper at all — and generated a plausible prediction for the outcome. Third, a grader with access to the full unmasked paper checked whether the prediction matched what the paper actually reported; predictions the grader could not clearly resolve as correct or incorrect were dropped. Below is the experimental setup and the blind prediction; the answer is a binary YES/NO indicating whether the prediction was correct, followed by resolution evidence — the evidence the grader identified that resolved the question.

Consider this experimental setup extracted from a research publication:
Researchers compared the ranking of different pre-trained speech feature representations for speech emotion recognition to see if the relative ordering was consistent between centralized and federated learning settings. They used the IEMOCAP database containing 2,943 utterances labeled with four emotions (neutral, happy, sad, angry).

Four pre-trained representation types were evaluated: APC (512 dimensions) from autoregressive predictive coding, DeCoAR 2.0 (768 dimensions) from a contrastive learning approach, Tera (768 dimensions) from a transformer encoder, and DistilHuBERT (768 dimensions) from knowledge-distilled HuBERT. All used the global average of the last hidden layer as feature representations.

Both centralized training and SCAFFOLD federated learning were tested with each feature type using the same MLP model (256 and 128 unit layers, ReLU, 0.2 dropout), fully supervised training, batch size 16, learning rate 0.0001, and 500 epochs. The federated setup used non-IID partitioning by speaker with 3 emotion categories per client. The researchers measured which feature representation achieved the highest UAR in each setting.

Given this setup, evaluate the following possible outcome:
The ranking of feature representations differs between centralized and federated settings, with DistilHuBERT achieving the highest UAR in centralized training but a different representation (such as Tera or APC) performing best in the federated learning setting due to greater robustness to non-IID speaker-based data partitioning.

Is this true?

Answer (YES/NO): NO